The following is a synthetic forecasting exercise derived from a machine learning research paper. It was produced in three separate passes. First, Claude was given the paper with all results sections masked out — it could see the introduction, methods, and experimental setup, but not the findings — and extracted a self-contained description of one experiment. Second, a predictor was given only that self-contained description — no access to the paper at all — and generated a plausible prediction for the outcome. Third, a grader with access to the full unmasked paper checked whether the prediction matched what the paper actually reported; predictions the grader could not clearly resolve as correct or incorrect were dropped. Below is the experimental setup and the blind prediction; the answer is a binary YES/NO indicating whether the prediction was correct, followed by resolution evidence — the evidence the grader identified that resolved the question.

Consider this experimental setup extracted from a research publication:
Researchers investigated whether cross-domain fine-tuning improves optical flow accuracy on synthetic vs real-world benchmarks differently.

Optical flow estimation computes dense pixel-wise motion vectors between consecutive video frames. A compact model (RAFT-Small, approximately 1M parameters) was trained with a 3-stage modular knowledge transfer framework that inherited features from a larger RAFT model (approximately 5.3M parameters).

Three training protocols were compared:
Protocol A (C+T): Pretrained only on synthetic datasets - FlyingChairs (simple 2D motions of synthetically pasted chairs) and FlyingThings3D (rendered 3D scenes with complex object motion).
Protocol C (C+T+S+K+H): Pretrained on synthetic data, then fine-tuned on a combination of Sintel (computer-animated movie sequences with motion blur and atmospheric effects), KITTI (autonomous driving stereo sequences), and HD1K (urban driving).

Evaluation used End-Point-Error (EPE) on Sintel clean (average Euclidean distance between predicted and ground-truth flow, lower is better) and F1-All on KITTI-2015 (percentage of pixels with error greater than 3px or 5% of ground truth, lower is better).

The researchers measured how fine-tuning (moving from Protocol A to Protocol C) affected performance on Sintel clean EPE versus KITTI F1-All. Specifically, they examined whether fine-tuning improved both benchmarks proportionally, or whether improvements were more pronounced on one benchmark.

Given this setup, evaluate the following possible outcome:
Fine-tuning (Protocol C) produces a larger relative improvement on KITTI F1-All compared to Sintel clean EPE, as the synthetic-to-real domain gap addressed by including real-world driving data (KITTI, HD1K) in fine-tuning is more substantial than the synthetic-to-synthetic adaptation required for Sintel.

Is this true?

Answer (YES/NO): YES